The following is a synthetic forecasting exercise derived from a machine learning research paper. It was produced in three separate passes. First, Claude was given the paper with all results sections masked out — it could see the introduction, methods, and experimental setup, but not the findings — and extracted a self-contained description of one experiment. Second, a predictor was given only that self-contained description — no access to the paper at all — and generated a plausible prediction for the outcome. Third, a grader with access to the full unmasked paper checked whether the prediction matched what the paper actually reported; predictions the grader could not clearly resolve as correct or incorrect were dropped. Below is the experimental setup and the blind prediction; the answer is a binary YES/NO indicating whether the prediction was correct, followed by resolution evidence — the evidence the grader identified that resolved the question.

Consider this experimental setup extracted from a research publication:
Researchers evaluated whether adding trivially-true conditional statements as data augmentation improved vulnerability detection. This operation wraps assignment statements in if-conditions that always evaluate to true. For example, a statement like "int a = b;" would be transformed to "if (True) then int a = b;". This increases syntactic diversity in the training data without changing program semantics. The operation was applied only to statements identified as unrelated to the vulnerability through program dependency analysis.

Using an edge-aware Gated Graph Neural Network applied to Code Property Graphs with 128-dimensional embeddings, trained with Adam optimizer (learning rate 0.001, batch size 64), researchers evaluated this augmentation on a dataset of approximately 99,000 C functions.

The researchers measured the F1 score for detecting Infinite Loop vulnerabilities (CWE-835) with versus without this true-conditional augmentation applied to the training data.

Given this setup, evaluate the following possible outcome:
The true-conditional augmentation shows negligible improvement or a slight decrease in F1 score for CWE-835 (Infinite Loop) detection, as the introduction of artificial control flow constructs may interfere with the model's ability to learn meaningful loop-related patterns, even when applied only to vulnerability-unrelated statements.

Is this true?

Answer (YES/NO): NO